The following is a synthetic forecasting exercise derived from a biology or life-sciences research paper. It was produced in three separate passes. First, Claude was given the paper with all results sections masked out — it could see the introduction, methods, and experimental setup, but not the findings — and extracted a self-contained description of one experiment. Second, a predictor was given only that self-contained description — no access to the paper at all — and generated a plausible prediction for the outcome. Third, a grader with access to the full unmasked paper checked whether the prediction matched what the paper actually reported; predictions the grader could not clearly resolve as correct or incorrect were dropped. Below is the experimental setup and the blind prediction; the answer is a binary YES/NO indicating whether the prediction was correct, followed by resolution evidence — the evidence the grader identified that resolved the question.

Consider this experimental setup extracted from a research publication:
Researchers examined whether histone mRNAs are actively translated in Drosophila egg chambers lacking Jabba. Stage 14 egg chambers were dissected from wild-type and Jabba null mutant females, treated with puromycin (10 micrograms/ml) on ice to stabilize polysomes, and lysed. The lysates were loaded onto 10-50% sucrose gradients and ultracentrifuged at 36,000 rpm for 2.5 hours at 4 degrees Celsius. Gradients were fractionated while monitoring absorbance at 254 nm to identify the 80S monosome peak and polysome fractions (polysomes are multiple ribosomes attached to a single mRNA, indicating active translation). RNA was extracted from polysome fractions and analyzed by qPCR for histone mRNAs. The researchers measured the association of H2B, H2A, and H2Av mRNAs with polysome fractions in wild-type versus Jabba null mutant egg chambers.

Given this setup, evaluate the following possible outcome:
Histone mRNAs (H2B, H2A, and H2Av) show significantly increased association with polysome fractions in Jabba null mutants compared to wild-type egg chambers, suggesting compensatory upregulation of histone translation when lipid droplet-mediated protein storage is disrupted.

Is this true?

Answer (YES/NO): NO